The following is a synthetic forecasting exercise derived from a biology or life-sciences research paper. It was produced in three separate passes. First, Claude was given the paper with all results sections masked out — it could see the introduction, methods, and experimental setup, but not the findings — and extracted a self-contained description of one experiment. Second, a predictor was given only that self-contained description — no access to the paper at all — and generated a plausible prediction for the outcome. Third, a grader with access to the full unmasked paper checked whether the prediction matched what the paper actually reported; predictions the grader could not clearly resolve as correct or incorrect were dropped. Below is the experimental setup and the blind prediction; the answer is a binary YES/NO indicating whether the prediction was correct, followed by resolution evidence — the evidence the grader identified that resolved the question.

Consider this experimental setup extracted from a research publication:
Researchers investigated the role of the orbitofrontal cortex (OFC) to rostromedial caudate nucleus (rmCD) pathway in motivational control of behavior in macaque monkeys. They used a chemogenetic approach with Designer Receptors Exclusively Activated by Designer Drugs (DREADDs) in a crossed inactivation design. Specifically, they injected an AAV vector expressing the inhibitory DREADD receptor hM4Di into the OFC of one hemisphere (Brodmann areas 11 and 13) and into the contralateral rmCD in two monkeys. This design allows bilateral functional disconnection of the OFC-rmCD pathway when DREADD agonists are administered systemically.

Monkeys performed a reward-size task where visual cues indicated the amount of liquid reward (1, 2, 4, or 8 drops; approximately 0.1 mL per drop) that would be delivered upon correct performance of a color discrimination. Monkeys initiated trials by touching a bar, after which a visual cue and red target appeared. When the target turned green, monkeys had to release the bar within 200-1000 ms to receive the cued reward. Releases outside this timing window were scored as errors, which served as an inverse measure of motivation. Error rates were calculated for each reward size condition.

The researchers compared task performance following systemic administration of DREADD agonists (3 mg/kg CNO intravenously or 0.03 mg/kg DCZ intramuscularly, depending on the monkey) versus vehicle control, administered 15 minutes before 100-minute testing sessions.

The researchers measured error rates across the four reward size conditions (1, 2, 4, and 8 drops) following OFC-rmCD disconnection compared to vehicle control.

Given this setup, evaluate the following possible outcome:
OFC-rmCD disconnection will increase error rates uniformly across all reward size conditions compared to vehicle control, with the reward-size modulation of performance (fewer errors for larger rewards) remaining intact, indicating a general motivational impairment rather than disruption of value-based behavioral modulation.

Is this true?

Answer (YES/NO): NO